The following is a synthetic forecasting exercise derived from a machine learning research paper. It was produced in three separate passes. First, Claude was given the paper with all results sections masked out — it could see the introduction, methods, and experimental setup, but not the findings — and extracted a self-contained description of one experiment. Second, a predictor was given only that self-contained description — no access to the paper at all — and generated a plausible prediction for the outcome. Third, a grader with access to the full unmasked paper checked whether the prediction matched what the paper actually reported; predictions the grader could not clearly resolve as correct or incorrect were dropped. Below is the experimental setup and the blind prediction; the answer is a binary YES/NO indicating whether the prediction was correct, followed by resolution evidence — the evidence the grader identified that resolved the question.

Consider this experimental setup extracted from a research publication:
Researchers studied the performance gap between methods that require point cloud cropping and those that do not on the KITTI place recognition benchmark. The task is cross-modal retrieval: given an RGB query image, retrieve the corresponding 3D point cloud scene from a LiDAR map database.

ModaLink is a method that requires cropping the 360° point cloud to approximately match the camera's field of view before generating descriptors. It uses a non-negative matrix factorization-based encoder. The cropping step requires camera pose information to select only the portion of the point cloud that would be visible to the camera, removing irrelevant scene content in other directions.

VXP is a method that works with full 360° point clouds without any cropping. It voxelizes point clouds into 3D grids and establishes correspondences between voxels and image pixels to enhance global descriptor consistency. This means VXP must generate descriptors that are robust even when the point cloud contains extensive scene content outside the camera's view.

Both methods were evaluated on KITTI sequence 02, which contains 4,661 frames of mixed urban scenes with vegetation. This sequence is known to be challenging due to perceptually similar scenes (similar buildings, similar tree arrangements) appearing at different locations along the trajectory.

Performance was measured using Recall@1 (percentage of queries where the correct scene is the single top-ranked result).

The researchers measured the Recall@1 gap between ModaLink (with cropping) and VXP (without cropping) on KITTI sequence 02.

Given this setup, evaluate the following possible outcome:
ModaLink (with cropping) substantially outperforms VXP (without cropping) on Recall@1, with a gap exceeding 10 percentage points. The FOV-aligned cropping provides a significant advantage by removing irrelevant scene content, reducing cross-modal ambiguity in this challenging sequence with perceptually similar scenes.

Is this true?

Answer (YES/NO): YES